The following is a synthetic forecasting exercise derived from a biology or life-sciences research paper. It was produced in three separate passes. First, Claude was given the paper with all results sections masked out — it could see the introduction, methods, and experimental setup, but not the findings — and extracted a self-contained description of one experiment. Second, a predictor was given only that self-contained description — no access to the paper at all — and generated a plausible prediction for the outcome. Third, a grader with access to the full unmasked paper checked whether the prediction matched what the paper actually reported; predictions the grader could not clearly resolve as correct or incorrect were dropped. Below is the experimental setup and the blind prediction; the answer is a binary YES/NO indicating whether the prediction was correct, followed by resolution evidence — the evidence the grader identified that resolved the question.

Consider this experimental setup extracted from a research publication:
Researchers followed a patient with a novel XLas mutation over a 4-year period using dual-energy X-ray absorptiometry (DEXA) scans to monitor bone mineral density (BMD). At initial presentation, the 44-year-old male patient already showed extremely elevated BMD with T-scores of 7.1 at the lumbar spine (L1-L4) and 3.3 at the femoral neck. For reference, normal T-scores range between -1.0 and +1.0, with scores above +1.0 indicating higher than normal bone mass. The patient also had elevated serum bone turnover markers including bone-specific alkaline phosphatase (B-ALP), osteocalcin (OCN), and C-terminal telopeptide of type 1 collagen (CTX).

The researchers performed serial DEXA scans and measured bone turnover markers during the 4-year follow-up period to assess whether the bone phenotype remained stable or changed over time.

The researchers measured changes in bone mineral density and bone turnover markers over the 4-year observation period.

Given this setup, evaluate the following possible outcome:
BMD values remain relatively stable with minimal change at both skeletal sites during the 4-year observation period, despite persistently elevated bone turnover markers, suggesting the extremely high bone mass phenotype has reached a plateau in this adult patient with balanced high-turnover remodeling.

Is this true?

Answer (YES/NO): NO